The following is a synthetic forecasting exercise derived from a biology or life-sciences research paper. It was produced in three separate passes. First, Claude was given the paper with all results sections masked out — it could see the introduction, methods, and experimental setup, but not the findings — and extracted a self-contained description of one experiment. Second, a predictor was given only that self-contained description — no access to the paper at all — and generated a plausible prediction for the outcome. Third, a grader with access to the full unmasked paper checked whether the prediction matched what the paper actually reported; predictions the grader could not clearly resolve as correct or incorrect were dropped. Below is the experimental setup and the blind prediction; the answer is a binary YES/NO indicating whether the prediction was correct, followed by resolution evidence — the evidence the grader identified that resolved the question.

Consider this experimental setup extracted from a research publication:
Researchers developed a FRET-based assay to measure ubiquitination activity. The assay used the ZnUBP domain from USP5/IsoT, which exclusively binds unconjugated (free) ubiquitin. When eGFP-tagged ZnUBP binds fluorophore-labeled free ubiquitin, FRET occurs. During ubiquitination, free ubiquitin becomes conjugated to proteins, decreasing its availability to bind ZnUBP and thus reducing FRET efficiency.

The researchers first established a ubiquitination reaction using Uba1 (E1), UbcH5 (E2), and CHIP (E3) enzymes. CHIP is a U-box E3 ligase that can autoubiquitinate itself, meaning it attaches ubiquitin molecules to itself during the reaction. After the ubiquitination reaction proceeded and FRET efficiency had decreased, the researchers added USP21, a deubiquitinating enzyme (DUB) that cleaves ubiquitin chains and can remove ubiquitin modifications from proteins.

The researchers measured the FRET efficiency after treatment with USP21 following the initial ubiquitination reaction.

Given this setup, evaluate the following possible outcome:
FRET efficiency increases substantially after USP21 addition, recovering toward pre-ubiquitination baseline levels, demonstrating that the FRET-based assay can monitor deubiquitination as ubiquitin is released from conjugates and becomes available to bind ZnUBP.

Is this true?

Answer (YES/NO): YES